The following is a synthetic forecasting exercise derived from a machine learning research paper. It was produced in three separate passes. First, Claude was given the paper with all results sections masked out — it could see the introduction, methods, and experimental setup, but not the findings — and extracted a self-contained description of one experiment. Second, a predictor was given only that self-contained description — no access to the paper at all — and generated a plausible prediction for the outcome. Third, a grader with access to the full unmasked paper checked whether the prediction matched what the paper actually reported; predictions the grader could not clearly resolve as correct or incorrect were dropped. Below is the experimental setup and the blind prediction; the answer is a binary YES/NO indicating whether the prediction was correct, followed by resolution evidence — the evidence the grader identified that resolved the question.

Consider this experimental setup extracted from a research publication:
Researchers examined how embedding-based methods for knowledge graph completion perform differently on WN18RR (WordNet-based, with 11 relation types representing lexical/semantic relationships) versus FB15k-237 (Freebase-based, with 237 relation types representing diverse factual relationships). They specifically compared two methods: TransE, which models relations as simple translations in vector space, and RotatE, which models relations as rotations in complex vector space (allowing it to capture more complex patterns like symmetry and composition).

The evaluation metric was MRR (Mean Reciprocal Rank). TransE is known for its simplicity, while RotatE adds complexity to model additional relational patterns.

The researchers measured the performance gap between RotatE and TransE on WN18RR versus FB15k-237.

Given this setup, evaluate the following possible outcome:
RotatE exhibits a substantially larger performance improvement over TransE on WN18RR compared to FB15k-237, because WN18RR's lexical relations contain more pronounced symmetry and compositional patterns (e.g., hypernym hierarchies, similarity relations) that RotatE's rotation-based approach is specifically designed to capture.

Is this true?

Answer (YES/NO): YES